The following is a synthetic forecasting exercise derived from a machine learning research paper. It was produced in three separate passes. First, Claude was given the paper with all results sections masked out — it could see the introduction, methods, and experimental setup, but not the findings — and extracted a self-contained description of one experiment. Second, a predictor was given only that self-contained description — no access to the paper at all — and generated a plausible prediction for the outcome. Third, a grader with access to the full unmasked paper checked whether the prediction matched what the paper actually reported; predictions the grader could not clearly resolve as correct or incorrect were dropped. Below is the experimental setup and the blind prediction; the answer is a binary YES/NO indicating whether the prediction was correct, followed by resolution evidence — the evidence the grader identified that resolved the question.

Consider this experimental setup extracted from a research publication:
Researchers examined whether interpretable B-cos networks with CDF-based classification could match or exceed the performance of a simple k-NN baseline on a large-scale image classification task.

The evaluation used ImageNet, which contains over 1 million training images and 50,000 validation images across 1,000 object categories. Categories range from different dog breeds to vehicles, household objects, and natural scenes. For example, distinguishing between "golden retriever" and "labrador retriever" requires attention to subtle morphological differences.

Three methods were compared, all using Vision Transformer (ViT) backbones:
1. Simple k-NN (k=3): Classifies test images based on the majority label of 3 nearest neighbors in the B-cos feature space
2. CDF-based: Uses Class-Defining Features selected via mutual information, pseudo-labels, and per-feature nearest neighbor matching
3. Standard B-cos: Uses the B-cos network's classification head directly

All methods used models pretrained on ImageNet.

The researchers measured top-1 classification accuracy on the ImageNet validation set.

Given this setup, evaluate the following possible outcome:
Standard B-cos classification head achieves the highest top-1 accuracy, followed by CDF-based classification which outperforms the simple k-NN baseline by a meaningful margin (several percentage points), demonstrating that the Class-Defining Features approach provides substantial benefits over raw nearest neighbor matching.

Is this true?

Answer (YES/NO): NO